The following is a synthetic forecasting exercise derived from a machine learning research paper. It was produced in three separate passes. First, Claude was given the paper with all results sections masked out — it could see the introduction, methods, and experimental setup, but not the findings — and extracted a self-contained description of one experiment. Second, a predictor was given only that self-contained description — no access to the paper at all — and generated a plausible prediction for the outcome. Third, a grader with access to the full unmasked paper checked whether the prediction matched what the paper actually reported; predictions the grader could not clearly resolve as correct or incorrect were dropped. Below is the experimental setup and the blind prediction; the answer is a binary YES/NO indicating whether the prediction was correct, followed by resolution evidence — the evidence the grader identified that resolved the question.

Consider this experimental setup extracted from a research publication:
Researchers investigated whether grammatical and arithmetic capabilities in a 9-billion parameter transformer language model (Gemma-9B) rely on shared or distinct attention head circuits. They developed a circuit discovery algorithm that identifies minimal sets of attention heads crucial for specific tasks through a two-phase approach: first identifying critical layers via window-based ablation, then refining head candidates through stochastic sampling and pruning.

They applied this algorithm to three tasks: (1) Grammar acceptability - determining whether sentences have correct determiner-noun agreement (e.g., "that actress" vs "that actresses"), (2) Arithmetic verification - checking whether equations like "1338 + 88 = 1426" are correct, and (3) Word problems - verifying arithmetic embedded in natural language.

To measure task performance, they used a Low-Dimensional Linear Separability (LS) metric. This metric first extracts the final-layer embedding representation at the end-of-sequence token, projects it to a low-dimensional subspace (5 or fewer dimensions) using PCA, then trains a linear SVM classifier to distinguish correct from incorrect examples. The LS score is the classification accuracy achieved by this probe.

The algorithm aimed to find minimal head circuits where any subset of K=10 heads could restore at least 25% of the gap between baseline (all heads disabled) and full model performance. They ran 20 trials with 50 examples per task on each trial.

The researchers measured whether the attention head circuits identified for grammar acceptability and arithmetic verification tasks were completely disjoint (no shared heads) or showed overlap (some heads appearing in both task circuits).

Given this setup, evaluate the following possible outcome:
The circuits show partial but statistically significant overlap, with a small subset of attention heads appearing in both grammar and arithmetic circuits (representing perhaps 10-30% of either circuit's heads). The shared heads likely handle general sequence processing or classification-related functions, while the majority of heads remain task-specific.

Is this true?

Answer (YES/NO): YES